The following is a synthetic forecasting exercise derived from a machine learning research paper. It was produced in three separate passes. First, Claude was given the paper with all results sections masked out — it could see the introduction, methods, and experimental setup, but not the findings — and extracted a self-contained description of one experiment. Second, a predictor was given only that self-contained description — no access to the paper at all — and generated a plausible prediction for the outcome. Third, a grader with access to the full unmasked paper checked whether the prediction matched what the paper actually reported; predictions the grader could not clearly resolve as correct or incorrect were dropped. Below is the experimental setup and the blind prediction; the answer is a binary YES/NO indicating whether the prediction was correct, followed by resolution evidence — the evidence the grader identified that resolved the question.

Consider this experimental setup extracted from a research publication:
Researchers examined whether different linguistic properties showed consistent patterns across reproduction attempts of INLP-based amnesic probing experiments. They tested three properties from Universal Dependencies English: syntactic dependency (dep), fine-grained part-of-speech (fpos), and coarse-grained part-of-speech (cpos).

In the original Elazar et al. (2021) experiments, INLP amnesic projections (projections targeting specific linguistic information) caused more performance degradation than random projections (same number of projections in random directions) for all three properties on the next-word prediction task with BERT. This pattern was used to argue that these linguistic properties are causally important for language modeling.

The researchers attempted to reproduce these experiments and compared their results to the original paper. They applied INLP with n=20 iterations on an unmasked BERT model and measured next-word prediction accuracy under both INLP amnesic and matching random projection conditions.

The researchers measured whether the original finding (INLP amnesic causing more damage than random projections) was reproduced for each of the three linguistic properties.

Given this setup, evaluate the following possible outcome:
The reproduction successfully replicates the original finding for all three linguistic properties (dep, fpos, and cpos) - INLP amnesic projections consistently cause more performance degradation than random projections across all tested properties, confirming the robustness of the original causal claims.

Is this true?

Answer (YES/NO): NO